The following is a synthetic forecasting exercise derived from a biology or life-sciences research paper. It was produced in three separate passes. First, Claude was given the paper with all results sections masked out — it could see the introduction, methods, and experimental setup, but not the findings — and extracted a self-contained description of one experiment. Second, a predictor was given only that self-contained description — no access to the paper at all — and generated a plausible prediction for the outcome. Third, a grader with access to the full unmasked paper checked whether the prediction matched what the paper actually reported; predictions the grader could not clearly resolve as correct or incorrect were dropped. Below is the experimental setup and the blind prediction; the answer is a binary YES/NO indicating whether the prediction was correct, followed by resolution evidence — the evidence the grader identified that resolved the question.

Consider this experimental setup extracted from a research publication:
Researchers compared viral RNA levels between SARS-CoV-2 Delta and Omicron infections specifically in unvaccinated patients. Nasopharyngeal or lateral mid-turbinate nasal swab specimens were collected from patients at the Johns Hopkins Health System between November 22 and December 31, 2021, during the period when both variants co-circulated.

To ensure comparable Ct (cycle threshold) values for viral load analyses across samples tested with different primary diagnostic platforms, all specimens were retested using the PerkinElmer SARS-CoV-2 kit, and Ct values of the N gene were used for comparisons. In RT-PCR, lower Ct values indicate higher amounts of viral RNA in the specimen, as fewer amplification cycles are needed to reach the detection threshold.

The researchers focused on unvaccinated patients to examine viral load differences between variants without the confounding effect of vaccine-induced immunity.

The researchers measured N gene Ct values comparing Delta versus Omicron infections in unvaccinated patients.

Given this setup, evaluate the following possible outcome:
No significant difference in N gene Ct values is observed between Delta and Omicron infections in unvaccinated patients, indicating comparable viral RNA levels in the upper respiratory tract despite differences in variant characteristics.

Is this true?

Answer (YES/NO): YES